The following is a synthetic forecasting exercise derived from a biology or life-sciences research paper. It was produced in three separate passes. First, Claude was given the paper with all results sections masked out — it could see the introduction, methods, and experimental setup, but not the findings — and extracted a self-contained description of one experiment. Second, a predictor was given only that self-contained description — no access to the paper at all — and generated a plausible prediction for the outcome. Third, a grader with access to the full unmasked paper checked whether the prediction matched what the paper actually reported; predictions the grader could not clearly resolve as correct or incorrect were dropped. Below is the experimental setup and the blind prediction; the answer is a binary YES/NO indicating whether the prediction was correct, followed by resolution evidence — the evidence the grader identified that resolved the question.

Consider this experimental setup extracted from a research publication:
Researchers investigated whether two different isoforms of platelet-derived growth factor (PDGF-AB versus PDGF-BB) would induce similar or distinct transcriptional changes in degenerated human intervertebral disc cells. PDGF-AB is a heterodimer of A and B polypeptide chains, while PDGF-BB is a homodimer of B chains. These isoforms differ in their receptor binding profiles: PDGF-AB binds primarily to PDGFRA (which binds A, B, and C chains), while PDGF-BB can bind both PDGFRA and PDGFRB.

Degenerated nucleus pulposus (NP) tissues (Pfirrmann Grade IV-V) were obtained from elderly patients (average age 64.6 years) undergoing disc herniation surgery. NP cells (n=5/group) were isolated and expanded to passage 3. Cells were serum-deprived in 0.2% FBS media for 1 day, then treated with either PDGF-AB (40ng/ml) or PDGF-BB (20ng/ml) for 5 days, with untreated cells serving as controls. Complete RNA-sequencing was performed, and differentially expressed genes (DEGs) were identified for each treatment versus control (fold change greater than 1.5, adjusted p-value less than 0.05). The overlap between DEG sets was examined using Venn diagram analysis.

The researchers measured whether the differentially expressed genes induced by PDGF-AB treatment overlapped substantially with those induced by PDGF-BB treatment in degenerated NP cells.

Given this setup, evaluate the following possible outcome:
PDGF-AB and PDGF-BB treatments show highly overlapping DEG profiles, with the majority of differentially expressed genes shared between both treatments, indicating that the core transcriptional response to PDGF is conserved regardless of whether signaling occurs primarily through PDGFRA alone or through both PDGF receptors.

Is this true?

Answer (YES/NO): YES